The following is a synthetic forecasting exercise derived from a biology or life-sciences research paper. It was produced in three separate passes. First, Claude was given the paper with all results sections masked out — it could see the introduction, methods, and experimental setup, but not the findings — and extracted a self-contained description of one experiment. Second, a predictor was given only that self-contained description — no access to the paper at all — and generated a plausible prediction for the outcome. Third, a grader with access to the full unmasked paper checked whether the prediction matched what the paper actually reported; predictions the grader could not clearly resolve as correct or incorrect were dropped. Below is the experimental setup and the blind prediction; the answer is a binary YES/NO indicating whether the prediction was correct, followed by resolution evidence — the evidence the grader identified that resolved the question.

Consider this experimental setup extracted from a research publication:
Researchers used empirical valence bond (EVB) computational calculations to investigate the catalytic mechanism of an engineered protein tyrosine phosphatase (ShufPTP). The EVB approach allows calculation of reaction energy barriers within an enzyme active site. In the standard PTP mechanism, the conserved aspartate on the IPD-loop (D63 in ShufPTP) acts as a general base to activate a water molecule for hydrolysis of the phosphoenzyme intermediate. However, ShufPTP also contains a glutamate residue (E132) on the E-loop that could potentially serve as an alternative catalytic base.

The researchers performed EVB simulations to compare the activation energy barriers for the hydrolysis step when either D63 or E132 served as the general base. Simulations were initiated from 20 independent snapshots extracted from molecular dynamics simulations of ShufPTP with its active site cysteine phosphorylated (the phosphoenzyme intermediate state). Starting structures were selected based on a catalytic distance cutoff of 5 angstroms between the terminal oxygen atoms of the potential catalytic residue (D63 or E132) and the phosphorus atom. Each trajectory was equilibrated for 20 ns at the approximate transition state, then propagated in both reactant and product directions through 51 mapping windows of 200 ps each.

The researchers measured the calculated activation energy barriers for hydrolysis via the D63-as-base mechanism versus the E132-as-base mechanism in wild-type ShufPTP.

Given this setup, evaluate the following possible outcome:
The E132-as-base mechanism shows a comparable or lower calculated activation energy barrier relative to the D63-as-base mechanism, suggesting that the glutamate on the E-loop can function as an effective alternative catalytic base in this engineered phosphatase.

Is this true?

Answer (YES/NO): NO